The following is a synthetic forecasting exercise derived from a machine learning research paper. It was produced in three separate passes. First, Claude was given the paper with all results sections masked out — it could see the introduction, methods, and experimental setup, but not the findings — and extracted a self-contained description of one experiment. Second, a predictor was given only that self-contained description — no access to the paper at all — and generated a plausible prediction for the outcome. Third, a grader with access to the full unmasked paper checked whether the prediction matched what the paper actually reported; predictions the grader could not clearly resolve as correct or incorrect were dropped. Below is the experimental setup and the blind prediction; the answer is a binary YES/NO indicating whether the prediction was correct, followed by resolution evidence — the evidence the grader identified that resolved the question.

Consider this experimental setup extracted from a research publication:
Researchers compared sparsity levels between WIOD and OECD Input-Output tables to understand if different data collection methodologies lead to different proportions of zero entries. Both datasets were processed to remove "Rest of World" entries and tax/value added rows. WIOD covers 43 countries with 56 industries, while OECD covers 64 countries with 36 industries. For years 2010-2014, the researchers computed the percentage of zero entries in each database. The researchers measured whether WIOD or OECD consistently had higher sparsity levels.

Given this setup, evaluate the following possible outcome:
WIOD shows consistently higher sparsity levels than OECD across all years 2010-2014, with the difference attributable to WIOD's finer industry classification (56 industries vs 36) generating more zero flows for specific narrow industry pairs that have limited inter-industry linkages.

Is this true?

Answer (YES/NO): NO